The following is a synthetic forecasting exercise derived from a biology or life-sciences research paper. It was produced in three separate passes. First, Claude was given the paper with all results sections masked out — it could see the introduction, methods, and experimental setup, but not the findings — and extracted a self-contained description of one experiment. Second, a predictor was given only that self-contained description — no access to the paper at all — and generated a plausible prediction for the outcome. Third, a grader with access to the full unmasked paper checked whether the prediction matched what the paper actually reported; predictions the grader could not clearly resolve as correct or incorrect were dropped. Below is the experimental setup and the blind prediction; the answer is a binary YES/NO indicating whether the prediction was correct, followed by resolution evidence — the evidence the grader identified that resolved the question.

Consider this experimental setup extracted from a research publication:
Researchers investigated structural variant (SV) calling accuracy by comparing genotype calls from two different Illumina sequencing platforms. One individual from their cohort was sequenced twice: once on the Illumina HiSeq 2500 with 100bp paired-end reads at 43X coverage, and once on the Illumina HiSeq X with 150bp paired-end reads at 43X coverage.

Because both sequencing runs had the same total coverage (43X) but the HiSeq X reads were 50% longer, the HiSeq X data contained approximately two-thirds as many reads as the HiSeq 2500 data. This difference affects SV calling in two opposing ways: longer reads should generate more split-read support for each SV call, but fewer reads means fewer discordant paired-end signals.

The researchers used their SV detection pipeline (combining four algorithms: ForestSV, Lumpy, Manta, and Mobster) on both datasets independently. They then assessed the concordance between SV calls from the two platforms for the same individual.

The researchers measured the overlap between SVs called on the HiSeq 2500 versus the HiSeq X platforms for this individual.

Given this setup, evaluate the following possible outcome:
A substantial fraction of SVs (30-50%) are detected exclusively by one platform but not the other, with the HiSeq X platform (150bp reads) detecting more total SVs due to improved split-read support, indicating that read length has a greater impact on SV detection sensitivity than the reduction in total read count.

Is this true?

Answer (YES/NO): NO